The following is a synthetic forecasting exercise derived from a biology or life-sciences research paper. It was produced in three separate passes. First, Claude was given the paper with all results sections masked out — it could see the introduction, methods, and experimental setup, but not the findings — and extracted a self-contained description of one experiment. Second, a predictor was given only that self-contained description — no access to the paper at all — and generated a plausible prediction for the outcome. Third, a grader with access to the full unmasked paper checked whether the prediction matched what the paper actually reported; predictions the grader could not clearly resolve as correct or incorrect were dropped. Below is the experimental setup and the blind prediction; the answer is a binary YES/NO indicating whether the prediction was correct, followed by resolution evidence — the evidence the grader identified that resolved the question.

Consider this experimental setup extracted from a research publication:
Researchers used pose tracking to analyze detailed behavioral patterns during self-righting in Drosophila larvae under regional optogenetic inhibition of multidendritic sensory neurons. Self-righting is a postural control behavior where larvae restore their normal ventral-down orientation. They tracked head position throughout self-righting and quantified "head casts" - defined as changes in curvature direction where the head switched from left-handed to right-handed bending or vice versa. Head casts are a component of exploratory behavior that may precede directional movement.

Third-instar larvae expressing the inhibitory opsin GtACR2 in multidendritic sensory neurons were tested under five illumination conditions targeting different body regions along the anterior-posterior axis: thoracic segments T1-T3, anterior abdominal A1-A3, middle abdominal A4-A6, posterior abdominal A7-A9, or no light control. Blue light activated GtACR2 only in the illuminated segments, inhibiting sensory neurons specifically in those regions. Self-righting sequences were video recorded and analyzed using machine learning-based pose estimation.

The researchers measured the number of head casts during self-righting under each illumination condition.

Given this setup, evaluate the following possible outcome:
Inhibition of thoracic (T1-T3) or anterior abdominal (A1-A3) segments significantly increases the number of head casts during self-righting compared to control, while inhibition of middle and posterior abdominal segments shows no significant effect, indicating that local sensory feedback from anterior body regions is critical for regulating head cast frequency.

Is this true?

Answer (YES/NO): YES